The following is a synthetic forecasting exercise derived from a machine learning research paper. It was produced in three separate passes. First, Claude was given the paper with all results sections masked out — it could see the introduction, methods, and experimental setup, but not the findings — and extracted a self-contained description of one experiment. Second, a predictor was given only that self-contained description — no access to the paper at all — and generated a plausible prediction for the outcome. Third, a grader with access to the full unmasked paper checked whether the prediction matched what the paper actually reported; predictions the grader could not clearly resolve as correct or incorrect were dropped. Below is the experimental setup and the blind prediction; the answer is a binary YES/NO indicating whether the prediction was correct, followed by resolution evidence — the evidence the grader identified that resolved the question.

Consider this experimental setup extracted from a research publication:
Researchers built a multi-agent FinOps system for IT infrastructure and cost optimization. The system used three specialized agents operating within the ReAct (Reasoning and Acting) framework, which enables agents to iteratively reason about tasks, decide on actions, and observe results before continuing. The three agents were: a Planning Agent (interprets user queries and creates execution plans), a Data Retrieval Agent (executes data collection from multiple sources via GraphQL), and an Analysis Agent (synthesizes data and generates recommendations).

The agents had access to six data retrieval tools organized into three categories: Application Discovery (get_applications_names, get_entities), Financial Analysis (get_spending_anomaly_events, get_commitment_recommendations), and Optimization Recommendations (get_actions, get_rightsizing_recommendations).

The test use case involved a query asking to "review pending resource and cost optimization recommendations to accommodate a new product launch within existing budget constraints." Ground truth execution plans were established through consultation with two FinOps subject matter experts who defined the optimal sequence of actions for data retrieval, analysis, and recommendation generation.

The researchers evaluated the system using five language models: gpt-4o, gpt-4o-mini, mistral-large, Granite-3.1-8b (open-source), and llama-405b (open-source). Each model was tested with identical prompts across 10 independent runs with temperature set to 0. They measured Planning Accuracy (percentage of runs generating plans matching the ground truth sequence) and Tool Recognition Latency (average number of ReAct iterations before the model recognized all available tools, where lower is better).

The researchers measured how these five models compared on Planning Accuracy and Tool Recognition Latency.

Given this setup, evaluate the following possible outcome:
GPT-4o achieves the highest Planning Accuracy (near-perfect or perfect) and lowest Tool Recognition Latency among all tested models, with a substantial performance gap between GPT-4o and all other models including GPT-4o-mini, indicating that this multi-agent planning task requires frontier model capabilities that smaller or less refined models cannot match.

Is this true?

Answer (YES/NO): NO